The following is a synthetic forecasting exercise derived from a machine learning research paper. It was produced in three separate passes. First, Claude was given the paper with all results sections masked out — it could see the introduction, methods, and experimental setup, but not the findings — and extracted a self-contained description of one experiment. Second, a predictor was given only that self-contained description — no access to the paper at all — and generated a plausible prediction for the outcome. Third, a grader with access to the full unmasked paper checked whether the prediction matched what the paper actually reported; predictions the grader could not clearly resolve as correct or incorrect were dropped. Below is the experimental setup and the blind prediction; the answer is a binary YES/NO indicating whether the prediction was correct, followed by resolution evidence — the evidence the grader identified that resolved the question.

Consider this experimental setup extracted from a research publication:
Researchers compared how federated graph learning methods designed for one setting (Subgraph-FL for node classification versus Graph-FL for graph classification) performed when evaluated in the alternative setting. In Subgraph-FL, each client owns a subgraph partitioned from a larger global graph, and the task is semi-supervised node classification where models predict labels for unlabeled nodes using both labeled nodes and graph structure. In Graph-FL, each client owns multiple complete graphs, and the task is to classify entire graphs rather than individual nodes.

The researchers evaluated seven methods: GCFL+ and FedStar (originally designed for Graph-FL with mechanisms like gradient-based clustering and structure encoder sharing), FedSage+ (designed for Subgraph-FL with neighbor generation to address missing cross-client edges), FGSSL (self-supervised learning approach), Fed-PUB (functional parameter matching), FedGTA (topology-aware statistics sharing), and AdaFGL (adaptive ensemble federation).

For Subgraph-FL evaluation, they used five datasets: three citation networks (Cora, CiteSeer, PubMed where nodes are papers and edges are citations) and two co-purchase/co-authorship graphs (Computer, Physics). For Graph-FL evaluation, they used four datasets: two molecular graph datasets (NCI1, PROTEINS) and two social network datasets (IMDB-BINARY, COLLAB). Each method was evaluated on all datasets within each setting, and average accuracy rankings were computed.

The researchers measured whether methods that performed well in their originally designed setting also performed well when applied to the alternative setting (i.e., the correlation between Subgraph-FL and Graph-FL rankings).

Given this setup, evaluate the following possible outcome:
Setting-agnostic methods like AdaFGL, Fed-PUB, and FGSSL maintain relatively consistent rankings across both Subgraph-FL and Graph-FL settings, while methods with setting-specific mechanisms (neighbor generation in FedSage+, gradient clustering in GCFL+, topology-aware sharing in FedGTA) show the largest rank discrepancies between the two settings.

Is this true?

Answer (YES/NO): NO